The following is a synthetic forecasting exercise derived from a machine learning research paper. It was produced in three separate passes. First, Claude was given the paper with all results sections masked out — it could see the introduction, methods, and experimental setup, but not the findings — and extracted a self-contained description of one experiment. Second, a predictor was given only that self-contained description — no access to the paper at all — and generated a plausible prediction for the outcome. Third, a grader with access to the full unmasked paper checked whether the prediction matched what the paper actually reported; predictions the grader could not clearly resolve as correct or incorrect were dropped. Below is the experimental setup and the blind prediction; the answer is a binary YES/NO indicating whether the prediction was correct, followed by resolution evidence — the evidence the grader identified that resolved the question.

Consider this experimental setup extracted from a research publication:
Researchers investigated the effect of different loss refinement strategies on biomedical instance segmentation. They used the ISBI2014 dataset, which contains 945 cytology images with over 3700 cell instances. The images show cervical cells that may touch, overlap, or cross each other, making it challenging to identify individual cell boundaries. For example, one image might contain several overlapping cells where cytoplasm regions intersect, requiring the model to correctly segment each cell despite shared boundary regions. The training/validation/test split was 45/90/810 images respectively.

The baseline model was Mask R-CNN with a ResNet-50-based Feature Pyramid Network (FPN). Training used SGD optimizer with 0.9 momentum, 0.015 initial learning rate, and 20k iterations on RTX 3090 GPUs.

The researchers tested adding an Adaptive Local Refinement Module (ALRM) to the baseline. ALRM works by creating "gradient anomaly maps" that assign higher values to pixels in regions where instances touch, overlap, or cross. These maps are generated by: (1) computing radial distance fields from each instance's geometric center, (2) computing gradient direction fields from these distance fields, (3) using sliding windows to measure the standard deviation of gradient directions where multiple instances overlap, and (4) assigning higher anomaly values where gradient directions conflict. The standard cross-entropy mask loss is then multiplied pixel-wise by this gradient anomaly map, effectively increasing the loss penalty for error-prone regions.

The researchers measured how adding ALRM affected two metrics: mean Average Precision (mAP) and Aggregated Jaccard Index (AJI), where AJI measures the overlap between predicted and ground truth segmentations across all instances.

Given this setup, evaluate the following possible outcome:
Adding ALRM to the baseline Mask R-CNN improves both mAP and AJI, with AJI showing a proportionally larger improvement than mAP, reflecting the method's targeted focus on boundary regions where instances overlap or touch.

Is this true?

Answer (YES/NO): NO